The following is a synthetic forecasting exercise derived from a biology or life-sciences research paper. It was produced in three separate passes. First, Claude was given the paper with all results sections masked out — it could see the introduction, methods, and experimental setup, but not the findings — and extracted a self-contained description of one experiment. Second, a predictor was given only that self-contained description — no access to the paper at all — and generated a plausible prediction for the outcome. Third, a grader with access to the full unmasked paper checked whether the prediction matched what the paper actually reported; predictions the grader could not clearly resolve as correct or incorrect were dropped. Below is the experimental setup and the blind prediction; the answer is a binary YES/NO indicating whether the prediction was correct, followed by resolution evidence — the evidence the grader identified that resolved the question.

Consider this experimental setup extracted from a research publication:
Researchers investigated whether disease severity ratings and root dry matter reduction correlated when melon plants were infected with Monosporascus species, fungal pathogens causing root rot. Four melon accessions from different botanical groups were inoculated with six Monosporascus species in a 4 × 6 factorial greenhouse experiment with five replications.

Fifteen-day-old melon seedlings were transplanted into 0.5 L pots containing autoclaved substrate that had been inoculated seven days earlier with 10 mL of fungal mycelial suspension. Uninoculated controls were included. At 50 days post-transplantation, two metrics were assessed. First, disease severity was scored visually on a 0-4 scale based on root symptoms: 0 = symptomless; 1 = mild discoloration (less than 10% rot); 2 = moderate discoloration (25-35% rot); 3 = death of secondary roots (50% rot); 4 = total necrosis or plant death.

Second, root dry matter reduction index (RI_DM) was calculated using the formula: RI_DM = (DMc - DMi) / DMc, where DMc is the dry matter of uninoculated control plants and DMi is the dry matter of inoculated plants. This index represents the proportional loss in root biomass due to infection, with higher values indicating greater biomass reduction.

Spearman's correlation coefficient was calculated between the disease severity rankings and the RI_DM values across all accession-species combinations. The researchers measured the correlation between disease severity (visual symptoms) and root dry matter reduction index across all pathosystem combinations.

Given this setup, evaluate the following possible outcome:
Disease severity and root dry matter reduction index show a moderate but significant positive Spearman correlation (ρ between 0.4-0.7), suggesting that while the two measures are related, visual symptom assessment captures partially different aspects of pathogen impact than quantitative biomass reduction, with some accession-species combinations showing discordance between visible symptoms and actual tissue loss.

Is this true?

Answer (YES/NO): YES